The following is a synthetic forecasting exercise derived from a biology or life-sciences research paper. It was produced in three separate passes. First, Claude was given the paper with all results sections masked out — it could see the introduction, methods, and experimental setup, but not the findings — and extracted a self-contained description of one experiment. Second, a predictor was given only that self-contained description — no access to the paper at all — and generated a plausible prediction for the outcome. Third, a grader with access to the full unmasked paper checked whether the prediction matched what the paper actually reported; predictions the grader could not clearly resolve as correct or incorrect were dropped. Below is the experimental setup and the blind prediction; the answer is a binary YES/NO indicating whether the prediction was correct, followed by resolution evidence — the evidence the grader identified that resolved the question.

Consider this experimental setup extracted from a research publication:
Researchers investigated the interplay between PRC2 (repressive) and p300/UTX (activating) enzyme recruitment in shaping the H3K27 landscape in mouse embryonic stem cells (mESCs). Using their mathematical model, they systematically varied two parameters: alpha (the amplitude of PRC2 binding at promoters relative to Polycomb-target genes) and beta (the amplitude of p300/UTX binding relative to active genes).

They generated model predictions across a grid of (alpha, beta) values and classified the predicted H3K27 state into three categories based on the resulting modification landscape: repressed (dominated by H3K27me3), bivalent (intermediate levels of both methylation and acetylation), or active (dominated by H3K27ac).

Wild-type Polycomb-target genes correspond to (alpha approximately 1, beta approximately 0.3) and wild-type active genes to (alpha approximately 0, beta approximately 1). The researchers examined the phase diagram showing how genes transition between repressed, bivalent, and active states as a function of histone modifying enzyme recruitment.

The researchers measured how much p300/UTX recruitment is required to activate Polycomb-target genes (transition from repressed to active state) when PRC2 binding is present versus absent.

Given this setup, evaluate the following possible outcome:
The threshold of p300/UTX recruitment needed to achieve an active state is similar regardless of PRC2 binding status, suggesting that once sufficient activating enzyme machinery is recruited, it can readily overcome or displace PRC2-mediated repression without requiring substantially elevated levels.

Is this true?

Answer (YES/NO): NO